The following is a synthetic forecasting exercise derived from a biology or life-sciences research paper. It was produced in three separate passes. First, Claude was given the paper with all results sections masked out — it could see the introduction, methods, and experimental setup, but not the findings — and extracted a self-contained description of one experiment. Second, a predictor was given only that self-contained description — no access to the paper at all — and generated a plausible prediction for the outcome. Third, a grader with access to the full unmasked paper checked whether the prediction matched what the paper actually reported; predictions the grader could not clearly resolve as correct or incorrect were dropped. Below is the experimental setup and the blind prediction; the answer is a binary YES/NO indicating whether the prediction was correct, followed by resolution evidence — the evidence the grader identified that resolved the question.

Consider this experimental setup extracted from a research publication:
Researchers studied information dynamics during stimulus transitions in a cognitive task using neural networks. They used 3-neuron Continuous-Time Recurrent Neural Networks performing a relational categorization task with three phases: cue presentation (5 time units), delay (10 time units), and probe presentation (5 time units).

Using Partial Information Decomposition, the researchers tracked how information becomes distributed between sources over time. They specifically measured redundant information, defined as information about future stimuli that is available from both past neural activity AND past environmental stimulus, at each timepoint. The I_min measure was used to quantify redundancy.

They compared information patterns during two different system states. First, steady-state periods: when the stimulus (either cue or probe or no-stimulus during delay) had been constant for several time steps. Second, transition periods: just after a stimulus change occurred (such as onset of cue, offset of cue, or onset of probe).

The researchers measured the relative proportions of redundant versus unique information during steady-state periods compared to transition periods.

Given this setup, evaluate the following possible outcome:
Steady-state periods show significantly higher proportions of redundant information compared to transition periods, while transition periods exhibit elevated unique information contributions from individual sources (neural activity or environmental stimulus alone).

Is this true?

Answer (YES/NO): YES